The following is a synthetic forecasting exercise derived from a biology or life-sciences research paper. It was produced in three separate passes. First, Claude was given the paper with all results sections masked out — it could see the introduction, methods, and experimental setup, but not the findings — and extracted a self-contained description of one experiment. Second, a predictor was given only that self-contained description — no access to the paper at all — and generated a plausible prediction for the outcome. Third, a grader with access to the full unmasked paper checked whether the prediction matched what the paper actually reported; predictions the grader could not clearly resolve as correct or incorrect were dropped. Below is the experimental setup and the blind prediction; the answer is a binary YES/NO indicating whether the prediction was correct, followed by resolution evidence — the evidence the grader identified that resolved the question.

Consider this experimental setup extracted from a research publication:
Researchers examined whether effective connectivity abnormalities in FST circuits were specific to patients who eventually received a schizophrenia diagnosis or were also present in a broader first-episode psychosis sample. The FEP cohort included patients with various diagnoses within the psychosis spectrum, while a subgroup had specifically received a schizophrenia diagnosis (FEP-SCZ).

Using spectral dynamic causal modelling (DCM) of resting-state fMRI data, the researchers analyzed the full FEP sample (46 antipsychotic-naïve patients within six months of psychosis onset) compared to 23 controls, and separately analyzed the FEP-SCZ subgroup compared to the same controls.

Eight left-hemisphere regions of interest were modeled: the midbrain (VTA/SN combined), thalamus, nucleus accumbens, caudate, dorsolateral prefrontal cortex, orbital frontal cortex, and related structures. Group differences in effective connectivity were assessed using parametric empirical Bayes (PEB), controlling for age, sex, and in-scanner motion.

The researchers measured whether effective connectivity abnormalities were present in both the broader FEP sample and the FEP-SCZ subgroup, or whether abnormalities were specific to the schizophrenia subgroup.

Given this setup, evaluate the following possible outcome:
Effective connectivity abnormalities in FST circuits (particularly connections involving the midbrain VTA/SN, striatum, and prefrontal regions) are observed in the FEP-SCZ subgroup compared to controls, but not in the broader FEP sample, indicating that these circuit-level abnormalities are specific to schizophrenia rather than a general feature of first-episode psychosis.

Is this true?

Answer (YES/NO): NO